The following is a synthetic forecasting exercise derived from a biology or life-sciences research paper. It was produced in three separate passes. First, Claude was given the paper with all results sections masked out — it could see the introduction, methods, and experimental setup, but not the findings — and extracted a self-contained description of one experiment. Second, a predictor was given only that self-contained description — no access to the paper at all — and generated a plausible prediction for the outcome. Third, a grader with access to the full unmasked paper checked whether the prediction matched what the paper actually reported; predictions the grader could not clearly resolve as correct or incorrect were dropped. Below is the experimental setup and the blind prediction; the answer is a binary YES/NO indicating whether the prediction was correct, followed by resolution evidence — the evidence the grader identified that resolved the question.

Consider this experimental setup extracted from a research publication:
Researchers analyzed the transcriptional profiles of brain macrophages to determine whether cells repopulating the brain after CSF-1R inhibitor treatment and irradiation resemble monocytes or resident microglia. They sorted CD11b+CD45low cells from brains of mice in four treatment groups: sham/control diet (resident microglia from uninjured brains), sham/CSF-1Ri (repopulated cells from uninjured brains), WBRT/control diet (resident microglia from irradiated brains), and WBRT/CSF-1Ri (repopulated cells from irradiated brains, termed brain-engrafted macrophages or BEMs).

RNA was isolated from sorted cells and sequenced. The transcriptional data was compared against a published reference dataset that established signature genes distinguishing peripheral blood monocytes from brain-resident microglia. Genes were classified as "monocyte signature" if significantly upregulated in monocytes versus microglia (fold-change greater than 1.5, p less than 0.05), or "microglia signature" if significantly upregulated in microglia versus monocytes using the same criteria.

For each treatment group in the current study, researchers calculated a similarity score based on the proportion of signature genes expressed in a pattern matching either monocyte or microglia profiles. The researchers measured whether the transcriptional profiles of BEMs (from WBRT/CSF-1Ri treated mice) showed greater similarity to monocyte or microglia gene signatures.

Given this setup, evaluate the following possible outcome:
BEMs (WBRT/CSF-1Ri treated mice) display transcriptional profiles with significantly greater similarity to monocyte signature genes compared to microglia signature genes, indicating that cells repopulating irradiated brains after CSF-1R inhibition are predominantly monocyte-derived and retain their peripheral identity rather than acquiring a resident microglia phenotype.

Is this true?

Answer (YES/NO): NO